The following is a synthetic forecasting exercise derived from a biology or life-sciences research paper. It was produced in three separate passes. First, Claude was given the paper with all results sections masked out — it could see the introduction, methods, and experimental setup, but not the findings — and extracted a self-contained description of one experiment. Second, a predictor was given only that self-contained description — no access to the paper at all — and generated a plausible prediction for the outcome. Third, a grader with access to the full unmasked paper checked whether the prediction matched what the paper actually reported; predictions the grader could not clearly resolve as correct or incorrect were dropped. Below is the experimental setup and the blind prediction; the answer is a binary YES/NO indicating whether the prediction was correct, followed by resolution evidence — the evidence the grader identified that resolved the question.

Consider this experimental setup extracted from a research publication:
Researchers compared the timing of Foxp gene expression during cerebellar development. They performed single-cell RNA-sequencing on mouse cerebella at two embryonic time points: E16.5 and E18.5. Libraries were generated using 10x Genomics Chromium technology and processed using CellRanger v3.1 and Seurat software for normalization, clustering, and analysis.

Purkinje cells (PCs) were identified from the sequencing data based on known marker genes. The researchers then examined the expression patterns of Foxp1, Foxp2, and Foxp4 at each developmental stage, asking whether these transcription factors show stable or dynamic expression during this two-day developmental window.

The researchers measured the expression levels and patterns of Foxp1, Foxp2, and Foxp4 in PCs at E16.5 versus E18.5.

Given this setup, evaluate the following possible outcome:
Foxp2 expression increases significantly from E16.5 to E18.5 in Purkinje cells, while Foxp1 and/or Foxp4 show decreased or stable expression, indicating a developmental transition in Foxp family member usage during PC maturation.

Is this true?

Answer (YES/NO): NO